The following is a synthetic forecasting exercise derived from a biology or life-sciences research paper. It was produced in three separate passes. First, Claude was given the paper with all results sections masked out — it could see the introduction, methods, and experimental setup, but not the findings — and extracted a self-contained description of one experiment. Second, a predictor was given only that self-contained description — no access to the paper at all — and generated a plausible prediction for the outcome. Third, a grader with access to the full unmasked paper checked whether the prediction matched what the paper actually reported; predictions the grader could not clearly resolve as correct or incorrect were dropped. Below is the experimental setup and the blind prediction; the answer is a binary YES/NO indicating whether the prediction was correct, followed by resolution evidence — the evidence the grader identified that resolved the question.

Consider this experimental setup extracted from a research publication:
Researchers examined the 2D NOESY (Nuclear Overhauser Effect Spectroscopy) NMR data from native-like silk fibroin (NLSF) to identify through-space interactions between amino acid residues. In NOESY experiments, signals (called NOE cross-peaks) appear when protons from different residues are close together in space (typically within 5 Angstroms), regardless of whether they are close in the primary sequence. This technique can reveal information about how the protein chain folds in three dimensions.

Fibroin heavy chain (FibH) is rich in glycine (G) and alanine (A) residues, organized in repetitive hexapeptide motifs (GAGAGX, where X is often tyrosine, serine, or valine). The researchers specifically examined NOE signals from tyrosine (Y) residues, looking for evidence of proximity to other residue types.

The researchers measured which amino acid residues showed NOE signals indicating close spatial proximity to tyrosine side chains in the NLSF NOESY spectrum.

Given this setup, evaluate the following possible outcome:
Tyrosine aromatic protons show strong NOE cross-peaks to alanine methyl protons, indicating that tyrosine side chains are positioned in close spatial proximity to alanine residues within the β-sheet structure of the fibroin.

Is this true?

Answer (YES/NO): YES